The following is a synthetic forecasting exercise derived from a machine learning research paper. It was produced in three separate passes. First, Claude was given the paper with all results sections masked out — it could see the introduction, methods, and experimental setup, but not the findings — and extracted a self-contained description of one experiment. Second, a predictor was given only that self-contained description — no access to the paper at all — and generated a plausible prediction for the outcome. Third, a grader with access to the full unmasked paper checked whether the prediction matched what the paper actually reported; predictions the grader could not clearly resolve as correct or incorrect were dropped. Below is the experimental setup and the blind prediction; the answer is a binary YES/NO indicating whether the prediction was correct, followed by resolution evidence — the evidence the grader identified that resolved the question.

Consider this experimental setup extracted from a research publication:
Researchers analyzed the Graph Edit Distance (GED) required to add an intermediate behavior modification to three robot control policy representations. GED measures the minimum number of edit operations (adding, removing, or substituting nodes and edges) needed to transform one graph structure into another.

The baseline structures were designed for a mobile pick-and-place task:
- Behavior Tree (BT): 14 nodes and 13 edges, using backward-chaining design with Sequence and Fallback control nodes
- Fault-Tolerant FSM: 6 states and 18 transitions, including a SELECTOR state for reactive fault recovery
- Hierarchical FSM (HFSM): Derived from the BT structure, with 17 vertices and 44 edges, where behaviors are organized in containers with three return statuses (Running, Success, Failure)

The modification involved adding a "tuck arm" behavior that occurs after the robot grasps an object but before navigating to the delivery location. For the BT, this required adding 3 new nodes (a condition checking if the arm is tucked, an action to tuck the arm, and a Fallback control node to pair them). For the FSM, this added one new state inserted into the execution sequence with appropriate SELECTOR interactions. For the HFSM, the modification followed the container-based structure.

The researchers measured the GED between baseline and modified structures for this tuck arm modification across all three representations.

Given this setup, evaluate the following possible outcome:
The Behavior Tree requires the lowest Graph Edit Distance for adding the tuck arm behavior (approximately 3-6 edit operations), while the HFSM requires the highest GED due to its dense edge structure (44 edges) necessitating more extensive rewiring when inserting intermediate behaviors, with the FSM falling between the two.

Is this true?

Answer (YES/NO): NO